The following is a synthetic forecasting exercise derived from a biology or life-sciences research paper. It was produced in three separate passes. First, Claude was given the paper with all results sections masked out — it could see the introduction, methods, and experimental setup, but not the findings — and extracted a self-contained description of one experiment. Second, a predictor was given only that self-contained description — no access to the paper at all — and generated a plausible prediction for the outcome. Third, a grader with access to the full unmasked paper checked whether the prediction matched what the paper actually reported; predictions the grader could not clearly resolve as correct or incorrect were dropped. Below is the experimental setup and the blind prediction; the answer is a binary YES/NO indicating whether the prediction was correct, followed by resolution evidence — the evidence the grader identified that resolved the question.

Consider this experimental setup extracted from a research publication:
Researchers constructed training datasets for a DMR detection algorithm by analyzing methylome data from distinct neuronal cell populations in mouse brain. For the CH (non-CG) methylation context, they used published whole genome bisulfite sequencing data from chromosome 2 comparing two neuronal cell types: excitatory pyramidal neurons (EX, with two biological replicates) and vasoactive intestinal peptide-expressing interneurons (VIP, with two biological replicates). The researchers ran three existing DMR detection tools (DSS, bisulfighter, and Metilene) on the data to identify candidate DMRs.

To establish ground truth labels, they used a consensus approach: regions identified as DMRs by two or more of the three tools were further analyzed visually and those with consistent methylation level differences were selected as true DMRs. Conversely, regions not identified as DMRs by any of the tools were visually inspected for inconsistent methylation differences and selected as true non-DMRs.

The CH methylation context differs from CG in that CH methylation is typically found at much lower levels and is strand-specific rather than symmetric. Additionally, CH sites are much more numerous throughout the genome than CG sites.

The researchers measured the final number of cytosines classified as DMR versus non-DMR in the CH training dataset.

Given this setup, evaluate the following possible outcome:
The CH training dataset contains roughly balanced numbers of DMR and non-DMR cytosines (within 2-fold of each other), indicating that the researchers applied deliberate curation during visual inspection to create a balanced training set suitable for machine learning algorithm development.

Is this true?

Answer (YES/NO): NO